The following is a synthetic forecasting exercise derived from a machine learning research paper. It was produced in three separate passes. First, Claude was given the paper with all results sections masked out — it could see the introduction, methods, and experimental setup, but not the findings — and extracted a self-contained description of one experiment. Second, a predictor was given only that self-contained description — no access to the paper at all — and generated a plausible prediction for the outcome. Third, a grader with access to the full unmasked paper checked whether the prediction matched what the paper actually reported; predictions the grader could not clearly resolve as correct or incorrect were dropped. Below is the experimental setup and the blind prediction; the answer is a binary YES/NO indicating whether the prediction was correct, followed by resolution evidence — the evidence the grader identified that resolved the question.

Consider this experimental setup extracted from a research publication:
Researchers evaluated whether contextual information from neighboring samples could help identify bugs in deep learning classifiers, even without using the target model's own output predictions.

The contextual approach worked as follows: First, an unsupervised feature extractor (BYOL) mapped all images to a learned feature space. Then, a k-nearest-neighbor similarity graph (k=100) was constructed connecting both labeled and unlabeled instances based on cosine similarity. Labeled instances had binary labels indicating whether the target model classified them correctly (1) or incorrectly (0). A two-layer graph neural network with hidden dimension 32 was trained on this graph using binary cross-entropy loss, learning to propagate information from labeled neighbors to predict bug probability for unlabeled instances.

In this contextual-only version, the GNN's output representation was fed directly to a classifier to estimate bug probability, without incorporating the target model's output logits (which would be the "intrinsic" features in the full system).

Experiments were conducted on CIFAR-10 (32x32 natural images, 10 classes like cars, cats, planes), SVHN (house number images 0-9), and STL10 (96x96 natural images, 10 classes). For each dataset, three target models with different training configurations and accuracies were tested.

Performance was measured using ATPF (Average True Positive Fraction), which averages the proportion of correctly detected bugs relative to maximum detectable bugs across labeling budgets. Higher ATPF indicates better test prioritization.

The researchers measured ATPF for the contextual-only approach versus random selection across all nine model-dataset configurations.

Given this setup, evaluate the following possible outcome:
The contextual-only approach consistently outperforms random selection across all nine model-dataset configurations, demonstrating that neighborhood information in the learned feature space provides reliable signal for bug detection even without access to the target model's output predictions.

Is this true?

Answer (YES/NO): YES